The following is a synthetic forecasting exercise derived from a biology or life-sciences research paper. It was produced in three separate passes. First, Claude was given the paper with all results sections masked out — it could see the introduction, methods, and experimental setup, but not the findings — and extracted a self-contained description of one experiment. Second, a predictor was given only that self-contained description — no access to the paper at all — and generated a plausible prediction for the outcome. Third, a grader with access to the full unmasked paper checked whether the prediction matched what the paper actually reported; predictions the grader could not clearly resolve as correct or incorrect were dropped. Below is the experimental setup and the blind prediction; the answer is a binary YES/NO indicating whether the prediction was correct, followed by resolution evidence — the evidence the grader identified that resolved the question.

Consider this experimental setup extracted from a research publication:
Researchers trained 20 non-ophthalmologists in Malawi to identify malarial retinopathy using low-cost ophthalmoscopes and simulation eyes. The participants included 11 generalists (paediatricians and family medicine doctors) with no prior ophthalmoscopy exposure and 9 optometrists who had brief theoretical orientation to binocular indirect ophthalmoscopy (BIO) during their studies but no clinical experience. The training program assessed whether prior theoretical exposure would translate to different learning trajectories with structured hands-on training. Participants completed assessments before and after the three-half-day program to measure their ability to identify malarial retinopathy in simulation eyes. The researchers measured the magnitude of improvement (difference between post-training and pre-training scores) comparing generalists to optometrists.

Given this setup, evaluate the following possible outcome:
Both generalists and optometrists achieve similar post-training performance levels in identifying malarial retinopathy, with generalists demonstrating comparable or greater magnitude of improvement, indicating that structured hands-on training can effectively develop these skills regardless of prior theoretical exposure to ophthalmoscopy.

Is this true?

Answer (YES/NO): YES